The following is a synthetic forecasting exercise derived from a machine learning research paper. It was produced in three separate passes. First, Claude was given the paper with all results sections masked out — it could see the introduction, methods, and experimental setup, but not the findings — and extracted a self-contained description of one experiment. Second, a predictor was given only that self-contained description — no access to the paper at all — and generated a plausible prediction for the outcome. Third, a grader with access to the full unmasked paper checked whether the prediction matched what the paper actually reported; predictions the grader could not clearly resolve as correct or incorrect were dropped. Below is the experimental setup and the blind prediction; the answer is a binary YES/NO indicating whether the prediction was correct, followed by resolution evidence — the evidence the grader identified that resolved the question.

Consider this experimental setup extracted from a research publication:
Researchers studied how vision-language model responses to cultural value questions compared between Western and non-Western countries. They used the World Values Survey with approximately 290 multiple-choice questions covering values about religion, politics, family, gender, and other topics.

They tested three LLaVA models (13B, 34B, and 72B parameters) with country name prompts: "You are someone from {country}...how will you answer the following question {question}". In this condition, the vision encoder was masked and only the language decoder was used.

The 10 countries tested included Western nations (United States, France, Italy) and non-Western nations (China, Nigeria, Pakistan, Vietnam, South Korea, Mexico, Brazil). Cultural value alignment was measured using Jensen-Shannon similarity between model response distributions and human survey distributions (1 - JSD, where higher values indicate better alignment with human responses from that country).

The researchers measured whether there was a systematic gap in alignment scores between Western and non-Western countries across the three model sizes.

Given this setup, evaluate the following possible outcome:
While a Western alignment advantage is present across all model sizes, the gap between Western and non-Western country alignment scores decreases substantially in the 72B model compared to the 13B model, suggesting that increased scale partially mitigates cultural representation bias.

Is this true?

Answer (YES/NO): NO